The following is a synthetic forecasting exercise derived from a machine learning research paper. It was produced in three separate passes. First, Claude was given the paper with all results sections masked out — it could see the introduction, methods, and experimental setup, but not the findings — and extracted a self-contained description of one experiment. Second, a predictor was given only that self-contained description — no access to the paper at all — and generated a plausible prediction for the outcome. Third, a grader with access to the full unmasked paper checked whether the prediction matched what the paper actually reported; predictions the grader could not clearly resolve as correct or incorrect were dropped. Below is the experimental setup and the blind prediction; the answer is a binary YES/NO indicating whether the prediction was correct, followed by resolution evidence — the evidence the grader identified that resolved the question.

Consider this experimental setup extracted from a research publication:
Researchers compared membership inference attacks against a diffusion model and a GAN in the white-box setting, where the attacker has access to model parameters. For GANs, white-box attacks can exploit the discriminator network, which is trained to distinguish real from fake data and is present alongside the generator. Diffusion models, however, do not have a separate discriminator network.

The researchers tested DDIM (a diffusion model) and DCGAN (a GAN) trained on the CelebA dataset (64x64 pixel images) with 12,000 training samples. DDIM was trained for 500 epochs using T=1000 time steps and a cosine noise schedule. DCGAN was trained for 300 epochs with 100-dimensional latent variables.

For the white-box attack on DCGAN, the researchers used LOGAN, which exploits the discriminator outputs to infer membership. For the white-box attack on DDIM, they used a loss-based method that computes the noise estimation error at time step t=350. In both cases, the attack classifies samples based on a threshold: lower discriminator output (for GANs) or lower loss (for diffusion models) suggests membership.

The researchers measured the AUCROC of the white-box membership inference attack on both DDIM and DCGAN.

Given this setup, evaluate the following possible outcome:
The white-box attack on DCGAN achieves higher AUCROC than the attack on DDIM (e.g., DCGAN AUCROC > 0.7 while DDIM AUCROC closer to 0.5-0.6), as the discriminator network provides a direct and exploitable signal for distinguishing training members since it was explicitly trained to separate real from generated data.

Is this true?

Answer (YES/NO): NO